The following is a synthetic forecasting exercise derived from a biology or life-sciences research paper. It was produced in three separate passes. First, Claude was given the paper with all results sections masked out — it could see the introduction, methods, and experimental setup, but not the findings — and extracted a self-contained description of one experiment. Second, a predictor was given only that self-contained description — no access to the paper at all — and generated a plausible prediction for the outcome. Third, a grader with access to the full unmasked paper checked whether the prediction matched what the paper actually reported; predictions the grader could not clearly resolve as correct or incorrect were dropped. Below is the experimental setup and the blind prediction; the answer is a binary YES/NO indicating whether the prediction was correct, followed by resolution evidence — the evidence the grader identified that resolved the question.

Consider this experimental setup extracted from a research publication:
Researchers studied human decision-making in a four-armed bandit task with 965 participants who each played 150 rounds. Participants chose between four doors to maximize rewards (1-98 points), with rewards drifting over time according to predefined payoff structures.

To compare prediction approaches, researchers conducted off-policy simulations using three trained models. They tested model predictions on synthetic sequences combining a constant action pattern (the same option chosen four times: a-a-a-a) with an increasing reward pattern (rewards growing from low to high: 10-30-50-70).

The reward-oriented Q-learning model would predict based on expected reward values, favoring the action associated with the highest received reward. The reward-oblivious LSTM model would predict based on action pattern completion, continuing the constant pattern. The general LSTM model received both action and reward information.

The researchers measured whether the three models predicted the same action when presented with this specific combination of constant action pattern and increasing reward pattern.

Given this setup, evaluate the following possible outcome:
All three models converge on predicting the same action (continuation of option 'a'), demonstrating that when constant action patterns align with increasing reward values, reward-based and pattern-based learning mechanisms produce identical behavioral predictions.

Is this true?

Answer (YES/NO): YES